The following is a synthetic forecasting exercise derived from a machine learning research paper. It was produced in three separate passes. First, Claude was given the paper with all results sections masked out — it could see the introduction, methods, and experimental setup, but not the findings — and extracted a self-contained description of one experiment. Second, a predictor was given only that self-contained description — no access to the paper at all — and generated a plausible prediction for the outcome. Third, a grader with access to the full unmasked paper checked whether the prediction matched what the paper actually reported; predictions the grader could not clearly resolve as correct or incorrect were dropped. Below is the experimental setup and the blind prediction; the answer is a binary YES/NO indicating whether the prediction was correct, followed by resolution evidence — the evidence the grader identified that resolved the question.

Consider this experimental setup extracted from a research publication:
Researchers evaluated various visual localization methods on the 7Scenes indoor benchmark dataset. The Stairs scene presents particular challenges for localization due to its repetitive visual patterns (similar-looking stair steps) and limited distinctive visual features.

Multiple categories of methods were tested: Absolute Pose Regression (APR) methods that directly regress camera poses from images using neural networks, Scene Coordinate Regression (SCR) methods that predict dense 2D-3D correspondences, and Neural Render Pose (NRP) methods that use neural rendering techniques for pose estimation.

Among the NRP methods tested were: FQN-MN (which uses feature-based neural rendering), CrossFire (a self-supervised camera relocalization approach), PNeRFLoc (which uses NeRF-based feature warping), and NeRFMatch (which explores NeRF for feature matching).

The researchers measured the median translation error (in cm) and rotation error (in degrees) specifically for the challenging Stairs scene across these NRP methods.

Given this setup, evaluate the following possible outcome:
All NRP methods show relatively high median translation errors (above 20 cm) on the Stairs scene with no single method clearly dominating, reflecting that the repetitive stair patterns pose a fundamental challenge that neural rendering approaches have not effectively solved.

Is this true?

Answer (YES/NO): NO